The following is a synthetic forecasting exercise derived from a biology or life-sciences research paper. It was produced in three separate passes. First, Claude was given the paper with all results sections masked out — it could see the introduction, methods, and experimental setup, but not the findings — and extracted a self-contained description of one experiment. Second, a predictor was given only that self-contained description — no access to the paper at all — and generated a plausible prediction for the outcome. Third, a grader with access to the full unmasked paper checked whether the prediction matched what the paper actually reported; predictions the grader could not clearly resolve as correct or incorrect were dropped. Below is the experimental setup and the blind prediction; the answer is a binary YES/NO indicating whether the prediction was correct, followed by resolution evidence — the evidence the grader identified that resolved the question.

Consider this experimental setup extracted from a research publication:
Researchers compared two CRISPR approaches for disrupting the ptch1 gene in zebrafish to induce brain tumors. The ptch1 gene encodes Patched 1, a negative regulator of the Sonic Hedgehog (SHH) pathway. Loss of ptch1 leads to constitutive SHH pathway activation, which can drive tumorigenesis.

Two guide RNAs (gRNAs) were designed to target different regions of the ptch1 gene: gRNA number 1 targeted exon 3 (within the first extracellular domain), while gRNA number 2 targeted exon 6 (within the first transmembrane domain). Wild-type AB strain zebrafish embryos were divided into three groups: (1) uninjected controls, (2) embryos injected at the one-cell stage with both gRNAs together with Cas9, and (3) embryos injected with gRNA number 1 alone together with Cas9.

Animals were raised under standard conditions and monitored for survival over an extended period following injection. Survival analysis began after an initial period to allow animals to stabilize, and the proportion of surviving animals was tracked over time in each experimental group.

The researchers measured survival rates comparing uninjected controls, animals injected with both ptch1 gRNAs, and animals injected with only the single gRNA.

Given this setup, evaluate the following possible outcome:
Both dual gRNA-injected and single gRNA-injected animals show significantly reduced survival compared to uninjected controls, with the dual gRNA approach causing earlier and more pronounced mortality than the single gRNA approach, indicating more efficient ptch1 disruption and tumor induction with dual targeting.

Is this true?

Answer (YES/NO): YES